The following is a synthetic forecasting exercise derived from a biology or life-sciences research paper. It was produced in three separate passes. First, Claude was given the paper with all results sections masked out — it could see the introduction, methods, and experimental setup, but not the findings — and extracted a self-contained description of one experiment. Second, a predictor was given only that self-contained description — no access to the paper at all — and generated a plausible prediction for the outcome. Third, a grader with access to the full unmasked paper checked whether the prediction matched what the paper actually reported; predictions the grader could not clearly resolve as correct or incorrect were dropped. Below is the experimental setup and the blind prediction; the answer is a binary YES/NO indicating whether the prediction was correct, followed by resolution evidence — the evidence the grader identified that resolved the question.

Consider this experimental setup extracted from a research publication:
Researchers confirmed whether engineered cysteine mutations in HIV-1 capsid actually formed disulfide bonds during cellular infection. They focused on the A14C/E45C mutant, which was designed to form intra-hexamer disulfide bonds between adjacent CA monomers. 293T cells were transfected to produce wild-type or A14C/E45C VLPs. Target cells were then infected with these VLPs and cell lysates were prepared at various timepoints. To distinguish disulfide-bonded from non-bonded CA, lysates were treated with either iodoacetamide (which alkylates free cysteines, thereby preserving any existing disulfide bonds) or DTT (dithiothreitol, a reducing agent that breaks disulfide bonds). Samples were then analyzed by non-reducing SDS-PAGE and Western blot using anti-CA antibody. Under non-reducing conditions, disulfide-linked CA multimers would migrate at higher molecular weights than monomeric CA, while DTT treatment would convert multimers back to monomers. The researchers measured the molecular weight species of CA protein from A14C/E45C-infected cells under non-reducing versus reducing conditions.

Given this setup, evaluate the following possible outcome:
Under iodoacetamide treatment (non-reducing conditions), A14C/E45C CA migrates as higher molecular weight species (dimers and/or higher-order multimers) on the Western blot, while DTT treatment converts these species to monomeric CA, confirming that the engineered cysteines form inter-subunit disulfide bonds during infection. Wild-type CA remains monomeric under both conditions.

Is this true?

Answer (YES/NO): YES